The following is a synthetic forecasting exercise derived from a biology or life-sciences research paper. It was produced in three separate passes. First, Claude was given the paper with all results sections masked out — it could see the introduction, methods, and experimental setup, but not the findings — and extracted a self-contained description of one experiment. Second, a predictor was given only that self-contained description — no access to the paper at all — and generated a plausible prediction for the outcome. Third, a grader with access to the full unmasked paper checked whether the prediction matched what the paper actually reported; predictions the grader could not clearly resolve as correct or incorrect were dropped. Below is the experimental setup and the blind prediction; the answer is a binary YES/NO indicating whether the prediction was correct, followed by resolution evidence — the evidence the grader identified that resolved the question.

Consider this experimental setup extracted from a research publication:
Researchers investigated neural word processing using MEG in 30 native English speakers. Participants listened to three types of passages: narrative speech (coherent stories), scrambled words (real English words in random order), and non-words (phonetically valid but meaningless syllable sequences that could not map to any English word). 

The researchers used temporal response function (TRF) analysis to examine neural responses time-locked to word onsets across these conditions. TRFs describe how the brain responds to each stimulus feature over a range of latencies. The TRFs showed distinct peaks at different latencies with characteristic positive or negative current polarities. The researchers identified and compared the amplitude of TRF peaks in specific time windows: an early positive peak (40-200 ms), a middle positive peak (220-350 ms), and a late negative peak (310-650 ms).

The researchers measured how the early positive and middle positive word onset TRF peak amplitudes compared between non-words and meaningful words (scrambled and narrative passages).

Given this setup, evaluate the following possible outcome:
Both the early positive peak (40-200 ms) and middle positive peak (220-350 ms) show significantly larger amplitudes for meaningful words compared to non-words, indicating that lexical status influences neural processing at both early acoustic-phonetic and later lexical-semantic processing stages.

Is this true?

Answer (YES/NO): NO